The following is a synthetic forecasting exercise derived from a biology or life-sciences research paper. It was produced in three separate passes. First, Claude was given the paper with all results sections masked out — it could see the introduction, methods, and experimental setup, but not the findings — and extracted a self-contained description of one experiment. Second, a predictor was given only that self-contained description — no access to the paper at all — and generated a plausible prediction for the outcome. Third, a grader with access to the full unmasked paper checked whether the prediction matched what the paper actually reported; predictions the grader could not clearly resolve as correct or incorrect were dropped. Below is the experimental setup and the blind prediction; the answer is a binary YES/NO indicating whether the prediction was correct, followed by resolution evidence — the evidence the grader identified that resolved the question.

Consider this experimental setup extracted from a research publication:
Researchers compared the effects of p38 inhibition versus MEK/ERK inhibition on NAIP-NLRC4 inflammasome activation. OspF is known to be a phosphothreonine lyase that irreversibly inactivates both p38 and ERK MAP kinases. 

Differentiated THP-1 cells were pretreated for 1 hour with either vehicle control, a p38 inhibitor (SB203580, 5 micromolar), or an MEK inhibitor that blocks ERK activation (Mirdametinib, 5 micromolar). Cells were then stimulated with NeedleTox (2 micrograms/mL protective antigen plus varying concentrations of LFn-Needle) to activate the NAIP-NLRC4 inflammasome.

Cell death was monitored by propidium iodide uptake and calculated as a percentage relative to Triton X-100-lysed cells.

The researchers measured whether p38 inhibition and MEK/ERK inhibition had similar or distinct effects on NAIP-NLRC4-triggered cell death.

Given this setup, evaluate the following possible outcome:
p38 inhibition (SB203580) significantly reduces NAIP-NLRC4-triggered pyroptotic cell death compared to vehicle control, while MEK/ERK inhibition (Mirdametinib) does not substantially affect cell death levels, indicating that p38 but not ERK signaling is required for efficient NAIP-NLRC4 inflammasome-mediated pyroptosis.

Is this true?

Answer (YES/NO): YES